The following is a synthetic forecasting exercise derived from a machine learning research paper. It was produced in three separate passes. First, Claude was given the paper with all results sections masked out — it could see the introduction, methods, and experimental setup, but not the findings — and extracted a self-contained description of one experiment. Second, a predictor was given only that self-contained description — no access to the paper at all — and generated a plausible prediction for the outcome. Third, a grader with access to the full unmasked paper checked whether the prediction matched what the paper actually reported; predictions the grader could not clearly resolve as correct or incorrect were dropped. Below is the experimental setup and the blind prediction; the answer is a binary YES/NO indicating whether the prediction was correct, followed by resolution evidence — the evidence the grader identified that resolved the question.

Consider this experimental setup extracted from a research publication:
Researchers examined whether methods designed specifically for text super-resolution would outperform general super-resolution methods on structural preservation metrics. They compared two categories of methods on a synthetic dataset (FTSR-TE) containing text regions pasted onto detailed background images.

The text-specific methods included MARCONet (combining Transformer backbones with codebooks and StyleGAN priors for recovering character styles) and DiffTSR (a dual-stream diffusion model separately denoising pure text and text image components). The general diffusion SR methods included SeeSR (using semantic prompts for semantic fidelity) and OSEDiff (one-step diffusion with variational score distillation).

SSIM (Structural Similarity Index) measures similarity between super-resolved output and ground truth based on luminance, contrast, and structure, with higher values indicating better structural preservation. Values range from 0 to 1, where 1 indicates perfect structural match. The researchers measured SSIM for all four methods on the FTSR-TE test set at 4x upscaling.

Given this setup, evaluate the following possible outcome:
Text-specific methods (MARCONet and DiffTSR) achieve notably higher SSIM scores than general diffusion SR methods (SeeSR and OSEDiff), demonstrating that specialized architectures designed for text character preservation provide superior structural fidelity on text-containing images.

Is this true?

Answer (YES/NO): NO